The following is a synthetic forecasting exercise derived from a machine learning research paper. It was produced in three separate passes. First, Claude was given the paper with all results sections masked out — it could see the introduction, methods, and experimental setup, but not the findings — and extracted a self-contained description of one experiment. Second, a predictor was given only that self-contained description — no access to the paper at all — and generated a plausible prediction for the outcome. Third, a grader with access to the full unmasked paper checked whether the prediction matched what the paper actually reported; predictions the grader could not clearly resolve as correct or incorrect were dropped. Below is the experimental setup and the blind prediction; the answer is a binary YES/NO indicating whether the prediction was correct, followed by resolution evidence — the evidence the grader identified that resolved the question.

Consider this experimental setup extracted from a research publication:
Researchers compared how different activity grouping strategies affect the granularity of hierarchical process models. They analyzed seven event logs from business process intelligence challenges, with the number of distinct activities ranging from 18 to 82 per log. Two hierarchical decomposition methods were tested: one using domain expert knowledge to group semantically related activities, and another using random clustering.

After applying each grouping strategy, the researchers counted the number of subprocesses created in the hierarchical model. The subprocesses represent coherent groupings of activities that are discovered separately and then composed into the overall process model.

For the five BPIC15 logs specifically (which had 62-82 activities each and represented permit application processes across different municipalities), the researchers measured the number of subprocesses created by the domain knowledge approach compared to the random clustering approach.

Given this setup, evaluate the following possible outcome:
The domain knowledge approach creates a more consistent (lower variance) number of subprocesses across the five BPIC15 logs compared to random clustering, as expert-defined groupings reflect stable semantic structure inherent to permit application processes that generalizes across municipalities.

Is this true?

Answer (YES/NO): NO